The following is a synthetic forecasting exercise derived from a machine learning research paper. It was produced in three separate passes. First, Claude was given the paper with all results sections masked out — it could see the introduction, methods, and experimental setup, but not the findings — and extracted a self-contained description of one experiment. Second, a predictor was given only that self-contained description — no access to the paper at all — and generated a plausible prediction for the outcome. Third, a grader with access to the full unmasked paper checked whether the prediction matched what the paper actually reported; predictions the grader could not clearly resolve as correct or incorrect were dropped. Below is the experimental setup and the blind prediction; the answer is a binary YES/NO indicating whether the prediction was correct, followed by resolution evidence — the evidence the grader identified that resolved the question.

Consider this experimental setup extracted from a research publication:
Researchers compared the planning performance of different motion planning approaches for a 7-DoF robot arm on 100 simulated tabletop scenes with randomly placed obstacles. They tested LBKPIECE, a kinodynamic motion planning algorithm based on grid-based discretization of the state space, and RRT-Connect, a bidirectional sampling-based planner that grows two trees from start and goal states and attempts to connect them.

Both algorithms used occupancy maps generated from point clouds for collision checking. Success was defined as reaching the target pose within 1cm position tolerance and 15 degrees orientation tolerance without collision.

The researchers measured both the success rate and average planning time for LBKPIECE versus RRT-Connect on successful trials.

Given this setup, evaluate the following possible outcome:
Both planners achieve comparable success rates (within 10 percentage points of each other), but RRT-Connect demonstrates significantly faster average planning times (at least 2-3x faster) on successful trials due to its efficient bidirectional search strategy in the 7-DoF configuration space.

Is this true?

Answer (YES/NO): NO